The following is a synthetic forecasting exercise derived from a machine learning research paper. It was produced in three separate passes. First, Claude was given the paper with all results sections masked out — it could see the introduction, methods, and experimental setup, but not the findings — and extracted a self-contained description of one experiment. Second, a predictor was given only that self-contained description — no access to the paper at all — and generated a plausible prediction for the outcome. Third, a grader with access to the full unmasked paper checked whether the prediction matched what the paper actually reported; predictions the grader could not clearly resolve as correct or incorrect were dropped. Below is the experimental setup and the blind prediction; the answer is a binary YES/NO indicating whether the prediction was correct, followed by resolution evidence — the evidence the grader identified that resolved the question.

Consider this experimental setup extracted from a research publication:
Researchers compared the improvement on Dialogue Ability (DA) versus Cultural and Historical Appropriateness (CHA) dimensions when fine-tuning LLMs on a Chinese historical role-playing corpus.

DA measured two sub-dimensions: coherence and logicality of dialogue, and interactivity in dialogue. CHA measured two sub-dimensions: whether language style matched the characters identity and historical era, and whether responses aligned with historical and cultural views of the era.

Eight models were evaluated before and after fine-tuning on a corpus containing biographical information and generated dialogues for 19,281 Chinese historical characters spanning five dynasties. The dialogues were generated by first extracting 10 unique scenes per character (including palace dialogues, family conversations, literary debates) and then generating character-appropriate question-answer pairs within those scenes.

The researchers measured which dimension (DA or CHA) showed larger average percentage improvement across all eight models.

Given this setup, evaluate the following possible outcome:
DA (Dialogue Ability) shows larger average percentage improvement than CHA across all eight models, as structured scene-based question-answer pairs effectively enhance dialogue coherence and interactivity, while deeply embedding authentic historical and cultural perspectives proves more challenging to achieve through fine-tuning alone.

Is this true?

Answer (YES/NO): NO